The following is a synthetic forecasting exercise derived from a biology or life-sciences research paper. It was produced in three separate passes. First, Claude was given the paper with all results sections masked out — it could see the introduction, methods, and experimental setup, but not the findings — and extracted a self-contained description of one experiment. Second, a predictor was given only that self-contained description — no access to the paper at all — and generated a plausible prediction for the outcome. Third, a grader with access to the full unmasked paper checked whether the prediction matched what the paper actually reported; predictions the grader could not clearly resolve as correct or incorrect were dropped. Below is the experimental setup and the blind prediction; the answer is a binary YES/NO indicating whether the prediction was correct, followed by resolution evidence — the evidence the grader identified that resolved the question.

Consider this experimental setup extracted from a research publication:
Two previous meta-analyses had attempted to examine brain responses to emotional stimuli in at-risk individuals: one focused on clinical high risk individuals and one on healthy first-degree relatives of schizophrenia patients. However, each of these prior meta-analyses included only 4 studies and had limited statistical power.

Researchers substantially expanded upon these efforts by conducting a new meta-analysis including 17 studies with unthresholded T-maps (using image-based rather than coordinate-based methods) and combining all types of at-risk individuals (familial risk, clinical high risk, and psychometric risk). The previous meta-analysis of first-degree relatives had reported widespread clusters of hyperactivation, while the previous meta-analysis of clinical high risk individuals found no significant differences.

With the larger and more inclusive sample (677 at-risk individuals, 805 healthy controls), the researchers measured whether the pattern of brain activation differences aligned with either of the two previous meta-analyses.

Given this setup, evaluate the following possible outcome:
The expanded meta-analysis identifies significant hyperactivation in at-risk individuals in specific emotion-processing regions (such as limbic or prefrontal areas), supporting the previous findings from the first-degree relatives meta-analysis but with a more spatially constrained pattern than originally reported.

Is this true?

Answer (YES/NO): NO